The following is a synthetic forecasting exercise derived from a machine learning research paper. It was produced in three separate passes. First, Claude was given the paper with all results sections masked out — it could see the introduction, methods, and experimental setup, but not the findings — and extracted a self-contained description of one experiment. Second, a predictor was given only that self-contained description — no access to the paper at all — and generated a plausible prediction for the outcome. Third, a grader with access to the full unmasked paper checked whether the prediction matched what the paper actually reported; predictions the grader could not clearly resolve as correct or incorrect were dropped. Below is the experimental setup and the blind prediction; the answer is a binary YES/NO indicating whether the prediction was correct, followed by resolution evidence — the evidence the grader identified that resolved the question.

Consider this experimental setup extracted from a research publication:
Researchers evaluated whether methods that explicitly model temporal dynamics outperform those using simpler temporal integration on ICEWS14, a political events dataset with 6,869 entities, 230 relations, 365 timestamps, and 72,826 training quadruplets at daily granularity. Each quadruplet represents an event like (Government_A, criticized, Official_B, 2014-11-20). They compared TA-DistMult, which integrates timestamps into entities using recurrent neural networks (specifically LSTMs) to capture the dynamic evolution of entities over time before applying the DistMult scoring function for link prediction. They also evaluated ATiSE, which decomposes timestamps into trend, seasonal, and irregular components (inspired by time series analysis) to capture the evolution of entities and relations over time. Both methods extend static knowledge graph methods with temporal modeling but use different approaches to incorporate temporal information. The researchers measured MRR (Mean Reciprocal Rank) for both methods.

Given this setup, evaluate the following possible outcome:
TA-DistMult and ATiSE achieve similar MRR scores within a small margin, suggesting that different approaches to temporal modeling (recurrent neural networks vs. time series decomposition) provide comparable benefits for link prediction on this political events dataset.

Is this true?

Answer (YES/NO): NO